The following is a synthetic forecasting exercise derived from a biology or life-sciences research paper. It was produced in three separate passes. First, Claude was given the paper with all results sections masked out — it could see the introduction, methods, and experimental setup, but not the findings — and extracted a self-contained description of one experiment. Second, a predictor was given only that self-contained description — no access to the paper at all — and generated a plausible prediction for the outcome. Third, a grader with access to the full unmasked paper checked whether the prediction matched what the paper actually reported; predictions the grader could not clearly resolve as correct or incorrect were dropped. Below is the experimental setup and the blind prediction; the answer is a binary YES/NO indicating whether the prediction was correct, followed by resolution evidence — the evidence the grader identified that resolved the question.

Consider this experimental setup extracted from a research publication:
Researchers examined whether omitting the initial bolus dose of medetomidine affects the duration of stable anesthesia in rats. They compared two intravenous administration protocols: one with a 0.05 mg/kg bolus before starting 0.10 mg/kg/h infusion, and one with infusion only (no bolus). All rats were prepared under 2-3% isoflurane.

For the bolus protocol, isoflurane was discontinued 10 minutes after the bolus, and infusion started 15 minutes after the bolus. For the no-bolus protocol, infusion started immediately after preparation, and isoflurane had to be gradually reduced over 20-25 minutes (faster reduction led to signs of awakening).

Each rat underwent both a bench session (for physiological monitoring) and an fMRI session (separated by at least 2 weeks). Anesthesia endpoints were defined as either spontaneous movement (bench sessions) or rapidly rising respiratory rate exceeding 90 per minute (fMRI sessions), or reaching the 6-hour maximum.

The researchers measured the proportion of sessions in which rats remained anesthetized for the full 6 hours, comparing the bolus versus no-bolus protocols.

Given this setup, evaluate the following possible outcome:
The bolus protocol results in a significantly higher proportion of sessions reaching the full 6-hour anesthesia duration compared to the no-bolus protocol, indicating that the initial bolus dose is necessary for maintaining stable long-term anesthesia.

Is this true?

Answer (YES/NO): NO